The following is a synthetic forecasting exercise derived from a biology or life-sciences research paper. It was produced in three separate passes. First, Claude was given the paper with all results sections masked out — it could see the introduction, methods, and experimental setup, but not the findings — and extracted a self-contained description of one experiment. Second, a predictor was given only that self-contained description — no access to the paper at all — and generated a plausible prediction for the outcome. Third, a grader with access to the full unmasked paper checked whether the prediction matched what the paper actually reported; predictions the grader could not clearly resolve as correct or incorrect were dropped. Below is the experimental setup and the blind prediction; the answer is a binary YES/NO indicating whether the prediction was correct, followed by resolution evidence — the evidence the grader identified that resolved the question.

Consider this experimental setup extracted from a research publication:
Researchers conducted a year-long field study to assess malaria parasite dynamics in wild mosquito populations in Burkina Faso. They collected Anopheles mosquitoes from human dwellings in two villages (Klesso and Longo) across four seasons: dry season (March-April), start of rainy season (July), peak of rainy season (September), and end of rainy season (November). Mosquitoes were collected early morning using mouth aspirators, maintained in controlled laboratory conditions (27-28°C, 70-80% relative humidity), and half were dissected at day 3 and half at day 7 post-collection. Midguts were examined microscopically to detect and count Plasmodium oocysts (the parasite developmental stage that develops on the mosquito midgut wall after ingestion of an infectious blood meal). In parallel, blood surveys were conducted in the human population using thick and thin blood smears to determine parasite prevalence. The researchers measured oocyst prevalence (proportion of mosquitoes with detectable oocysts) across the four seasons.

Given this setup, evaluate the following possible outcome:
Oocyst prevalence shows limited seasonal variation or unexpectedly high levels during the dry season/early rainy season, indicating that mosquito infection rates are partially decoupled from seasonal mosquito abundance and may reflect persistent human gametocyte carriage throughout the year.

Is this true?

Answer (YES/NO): NO